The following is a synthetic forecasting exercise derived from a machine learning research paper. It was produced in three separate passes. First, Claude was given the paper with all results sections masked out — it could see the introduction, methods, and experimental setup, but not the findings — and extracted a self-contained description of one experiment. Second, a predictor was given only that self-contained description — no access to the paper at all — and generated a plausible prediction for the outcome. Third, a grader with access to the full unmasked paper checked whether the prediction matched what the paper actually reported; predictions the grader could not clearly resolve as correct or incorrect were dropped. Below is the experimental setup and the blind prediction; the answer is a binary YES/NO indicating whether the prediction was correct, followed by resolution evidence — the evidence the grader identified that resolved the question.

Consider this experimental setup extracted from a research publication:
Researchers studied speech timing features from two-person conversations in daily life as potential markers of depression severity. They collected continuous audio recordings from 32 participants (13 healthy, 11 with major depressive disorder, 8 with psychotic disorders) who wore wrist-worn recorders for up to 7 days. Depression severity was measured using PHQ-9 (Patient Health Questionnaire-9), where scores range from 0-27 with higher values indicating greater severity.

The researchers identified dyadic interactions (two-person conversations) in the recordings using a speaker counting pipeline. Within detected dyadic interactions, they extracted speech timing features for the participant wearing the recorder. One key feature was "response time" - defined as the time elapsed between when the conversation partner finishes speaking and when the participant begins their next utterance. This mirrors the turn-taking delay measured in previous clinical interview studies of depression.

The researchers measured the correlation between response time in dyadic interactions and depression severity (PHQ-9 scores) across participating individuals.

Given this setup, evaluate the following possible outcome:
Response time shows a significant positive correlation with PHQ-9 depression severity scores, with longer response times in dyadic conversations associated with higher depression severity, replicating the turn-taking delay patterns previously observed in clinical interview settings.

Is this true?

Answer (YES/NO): YES